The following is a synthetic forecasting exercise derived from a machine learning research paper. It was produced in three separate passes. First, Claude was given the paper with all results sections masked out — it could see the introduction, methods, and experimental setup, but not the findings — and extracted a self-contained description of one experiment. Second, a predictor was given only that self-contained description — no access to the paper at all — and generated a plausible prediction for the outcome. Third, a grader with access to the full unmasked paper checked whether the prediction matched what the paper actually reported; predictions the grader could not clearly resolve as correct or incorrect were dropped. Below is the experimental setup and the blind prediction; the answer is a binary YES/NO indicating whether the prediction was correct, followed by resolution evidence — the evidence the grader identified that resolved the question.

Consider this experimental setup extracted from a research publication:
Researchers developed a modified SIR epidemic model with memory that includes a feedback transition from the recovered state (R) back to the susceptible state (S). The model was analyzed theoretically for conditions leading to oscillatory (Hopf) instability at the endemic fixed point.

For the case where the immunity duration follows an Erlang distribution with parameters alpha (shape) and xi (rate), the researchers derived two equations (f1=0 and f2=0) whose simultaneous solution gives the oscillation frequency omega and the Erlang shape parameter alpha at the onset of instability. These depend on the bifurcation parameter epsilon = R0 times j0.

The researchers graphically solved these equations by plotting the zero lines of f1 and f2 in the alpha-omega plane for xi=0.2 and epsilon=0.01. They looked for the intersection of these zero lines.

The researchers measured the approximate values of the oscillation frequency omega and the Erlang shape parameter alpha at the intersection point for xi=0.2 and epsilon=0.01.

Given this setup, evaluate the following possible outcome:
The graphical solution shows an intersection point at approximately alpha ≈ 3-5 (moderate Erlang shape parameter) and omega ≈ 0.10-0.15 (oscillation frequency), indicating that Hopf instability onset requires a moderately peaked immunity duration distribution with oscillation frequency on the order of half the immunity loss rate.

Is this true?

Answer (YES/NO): NO